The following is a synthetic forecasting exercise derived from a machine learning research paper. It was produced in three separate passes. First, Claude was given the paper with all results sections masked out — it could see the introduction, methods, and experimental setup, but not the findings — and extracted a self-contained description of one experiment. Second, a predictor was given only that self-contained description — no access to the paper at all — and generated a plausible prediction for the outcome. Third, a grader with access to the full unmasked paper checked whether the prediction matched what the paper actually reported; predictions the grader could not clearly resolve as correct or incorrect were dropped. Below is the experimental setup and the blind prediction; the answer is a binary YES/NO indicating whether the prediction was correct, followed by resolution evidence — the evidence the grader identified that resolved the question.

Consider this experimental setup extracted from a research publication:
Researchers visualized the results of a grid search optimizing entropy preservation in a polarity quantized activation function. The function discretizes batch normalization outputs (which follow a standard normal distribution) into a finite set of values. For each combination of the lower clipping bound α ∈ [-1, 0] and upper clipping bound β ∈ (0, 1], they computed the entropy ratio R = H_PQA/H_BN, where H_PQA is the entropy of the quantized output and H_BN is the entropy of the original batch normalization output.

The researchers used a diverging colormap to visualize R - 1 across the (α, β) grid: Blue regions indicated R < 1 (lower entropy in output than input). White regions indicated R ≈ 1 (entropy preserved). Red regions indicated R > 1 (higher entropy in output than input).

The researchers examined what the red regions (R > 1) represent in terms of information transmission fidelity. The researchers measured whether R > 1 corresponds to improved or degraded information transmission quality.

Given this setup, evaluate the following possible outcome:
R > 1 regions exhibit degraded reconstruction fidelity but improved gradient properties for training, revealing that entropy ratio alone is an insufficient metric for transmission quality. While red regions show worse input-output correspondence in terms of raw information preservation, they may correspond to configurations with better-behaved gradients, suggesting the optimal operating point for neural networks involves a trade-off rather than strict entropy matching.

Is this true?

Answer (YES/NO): NO